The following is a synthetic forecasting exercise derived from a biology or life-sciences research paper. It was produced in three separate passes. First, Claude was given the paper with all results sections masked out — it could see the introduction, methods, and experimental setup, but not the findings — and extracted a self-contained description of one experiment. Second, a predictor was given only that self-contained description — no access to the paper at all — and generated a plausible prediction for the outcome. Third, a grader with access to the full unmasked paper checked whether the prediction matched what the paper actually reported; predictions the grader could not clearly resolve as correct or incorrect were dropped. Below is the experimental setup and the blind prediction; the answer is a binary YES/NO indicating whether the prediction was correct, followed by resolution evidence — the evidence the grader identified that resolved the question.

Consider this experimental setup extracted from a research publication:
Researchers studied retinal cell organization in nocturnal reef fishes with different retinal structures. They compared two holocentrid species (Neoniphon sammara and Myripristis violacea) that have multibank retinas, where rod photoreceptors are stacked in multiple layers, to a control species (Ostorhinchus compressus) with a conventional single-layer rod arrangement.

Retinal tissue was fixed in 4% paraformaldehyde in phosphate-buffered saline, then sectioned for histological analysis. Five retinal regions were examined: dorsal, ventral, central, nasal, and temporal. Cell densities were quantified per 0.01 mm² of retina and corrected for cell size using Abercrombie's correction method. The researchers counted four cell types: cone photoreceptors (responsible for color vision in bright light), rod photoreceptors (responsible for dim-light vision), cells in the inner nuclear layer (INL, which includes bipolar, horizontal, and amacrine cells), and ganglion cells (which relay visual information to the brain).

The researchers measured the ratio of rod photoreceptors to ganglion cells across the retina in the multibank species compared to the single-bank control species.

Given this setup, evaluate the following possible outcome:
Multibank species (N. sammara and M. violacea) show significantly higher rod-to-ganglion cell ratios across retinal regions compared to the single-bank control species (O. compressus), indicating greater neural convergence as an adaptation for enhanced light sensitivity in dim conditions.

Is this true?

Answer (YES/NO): YES